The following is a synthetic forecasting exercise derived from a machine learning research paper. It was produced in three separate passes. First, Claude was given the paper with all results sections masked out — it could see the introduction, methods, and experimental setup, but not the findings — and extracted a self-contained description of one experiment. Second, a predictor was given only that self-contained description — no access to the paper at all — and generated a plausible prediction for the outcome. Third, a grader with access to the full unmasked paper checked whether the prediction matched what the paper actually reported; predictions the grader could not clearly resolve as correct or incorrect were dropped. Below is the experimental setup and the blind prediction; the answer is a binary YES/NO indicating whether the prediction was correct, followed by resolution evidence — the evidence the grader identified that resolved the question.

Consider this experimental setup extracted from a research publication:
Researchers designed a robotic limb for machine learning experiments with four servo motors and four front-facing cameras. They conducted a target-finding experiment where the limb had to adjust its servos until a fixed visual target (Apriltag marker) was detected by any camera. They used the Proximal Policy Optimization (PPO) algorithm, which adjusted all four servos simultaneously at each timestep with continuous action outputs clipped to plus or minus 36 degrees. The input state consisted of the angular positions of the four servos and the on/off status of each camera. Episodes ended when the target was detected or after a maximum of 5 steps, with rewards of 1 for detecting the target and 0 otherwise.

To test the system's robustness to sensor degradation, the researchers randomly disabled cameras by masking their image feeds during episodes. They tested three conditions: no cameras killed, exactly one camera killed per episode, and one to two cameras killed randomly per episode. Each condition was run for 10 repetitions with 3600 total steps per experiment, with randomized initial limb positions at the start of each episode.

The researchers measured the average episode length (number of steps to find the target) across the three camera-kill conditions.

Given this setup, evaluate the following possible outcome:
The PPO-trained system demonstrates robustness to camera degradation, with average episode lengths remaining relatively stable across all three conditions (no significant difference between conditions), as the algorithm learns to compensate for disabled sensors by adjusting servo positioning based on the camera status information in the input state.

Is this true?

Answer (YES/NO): NO